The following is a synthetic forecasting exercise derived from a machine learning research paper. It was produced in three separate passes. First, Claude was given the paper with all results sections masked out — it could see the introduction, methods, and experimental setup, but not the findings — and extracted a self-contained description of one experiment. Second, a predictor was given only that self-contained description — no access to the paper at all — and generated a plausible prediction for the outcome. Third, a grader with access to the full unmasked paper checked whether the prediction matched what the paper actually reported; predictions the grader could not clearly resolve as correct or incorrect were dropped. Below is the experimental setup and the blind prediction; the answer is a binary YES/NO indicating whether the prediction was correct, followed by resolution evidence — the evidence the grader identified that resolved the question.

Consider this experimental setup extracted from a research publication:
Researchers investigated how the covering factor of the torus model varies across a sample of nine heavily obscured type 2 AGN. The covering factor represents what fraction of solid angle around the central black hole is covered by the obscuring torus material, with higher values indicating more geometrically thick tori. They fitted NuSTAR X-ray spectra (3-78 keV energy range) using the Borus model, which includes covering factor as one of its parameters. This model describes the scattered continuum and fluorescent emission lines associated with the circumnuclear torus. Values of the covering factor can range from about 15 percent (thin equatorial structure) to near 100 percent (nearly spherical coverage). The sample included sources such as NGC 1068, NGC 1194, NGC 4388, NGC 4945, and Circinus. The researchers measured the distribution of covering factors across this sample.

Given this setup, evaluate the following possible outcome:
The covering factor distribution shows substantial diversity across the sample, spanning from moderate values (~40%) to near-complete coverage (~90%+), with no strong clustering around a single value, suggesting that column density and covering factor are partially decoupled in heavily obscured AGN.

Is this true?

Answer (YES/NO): NO